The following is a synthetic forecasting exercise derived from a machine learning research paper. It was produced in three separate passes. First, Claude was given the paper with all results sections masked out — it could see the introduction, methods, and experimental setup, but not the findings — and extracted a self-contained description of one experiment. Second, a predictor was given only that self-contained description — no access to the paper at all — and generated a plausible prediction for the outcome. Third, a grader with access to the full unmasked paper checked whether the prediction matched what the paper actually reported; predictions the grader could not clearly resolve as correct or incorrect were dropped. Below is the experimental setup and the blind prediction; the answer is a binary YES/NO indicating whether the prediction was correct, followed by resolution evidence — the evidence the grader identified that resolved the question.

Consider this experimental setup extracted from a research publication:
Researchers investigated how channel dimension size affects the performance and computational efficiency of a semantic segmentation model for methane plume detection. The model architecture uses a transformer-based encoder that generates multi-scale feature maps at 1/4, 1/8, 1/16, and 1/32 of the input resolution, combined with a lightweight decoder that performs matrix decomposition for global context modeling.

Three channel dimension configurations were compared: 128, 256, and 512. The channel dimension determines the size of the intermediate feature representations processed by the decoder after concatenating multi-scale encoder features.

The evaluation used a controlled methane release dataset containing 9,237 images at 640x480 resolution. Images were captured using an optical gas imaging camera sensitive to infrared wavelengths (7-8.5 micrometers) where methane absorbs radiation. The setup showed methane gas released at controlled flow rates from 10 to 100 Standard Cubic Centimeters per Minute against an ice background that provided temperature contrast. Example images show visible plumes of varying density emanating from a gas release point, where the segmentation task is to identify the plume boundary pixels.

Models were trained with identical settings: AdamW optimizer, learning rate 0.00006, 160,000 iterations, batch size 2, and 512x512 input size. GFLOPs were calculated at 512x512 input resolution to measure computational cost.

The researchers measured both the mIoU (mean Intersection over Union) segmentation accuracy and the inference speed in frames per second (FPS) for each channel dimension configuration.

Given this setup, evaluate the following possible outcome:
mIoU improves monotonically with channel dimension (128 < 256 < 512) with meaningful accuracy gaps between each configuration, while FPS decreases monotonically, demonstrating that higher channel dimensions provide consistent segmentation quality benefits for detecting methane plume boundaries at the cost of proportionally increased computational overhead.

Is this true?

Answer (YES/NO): NO